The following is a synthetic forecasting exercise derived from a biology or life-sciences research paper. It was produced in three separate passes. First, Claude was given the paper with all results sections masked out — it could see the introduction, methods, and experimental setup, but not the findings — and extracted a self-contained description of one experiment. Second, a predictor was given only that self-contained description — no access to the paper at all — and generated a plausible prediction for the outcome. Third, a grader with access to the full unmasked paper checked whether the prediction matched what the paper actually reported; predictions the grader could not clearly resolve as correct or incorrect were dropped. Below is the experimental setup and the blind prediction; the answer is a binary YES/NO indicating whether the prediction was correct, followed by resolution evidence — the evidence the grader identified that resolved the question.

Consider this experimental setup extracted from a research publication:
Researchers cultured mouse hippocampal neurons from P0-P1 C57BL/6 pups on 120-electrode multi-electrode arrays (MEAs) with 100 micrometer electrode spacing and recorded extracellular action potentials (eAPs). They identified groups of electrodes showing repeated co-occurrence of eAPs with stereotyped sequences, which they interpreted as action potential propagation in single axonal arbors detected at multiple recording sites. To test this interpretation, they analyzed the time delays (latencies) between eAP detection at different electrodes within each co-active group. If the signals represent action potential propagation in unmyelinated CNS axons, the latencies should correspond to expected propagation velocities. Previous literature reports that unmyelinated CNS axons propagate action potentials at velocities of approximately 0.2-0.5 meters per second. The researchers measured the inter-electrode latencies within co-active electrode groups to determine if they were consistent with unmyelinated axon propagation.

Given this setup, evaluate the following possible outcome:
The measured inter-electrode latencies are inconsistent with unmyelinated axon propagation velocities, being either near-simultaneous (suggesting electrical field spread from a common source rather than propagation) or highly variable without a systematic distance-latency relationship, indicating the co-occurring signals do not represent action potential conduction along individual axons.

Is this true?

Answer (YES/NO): NO